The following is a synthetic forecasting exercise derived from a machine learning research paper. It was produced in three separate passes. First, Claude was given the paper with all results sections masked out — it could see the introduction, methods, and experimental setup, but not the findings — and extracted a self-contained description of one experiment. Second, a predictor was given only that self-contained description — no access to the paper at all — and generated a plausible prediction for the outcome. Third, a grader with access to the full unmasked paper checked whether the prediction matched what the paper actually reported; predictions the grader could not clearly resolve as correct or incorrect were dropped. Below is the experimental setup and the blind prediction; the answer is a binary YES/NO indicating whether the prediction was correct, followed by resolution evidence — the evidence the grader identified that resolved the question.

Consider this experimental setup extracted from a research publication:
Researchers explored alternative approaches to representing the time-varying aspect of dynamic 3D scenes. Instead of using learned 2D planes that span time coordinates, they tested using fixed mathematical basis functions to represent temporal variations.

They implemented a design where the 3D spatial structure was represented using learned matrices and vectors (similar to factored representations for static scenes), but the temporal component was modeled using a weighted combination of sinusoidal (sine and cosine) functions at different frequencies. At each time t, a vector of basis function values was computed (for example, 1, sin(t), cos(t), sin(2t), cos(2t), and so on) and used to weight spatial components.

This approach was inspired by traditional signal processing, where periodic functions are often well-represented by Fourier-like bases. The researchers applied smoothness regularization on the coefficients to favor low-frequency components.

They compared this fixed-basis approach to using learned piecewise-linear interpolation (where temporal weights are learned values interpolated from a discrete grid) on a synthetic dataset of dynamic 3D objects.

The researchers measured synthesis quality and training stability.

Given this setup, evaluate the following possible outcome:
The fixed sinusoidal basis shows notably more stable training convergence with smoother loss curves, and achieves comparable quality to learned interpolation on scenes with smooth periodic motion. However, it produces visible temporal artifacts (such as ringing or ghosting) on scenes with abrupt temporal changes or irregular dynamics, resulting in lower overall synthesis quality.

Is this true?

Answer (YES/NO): NO